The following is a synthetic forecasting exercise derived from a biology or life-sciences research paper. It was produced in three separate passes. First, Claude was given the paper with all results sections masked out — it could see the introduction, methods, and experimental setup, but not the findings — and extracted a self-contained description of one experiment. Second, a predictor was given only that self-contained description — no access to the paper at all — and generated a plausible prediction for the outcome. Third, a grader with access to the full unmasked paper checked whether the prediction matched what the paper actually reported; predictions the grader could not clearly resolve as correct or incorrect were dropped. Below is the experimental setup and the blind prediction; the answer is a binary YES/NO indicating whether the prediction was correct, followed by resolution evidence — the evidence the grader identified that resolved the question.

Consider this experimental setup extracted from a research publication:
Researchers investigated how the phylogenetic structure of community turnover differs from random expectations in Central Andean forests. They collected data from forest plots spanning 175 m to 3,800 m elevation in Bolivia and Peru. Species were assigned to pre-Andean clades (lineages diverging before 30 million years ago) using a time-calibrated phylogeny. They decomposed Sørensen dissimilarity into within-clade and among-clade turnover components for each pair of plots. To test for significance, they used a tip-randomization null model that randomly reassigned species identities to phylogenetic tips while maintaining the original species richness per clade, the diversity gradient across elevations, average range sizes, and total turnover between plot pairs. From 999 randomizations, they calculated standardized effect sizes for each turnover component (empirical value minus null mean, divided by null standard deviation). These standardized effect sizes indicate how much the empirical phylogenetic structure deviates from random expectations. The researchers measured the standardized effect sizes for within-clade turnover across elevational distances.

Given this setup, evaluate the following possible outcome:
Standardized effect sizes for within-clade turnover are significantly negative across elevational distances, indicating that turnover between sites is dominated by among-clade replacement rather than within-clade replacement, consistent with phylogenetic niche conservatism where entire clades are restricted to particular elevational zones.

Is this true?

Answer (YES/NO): YES